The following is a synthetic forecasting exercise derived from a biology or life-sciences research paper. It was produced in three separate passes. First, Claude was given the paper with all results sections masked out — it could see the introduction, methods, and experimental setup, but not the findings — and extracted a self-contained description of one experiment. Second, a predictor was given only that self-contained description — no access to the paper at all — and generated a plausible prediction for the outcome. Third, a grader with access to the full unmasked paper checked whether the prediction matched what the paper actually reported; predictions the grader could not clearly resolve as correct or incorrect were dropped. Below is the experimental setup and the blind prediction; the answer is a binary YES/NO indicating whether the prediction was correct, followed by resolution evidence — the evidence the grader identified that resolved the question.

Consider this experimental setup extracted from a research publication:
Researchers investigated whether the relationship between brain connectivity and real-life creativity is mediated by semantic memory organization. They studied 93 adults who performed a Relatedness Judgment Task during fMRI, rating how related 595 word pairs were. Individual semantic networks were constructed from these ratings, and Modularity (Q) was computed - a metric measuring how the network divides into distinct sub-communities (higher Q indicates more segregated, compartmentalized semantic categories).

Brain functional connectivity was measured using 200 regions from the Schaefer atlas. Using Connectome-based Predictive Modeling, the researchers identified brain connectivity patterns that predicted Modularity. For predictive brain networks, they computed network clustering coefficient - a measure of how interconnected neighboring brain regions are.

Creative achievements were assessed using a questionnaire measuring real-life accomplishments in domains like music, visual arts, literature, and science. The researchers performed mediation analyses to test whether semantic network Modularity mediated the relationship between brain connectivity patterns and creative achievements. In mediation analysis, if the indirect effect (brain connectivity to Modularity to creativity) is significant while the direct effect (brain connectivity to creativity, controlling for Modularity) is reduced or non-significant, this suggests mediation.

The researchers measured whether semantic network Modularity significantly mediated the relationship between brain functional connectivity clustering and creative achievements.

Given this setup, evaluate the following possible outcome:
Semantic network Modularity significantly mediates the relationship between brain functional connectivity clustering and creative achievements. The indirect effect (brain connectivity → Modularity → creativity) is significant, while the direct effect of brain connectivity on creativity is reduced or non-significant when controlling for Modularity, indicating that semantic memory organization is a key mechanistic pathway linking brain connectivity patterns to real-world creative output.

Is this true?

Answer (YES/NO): YES